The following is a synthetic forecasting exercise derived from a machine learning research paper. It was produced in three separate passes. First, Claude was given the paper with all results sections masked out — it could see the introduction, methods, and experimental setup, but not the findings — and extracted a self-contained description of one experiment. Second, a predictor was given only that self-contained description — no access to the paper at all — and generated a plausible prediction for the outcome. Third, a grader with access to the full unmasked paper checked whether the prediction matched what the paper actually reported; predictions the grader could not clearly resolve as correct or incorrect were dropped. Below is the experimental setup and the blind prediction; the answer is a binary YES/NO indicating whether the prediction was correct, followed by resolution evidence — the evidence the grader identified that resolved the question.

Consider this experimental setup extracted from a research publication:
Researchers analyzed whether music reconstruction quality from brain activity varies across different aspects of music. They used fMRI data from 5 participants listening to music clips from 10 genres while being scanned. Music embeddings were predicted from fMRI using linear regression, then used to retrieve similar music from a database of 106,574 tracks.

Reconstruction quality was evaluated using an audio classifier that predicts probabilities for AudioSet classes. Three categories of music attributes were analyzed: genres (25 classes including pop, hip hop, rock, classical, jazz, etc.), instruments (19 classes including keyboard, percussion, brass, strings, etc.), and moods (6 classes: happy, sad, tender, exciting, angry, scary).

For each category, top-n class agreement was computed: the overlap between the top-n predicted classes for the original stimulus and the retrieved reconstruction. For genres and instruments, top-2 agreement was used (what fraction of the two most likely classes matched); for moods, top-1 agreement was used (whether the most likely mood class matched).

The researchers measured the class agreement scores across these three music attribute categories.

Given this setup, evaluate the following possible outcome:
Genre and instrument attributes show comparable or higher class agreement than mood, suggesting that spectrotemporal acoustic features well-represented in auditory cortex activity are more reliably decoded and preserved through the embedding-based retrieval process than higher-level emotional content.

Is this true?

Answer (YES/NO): NO